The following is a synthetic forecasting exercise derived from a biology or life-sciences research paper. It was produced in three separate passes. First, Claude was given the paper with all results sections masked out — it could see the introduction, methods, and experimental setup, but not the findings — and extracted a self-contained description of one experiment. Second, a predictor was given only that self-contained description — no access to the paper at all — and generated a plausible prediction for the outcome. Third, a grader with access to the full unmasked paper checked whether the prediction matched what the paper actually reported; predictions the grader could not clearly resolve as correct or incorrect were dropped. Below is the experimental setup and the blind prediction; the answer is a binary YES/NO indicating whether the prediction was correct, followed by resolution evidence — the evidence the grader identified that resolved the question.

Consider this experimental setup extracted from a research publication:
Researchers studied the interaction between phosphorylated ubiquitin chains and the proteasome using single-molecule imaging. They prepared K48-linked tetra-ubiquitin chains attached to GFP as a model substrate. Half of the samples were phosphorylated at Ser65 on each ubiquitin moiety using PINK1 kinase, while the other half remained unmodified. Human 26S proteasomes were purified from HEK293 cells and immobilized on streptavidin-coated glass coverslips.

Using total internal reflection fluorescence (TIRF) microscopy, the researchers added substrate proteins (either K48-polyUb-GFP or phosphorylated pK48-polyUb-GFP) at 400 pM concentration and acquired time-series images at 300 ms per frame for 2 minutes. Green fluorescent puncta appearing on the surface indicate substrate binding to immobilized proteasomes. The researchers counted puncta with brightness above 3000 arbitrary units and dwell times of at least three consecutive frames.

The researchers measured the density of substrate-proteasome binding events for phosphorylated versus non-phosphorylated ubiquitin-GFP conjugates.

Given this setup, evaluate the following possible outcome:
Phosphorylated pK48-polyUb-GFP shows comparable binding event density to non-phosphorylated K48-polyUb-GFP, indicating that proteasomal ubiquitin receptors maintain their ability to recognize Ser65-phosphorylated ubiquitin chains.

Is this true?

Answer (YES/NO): NO